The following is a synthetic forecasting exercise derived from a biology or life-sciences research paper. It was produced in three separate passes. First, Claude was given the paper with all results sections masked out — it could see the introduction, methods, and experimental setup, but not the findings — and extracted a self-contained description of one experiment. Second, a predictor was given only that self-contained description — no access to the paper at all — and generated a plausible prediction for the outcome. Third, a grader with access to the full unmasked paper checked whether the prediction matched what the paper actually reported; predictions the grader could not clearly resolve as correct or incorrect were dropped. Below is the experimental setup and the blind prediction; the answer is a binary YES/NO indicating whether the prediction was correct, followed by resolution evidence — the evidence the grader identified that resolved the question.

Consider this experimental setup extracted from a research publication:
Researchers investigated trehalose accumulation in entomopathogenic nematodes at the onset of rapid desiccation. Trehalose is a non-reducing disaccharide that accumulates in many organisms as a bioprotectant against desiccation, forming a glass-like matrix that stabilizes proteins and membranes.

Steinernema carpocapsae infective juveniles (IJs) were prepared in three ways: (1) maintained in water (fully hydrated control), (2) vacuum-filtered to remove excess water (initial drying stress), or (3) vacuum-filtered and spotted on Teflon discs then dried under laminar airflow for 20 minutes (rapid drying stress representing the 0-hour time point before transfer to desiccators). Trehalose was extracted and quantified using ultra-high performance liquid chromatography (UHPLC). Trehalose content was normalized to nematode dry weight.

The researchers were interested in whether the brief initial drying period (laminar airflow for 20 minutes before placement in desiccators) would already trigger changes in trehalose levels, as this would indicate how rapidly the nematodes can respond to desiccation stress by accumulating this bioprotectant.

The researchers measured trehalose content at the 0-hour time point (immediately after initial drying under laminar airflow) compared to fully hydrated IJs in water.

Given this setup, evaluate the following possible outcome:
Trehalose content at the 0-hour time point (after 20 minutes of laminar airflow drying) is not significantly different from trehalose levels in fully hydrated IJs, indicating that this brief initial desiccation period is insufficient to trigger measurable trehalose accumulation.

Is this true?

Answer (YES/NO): NO